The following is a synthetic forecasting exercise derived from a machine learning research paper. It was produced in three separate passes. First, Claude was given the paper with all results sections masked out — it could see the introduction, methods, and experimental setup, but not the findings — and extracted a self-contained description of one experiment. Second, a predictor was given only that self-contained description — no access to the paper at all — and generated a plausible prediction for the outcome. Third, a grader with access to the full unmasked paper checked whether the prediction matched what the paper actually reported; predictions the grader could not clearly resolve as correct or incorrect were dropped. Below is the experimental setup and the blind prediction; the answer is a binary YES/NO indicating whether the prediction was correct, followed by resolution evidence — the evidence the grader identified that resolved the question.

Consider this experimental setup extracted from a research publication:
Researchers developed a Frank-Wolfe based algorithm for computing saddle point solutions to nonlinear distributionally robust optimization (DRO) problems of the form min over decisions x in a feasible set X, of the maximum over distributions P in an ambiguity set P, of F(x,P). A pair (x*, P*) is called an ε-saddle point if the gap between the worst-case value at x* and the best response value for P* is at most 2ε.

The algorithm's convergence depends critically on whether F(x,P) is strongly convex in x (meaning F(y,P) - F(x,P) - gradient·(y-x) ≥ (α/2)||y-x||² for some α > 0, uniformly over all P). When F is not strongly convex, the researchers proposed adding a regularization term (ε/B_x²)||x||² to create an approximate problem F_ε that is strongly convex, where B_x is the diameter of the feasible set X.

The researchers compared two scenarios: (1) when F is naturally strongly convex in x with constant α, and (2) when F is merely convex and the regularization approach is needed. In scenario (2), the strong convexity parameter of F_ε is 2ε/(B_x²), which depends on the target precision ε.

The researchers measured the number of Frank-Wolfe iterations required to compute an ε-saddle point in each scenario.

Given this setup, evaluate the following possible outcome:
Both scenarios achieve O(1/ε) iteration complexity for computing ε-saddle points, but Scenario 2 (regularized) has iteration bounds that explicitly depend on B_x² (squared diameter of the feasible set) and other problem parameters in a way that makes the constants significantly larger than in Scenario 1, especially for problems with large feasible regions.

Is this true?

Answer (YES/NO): NO